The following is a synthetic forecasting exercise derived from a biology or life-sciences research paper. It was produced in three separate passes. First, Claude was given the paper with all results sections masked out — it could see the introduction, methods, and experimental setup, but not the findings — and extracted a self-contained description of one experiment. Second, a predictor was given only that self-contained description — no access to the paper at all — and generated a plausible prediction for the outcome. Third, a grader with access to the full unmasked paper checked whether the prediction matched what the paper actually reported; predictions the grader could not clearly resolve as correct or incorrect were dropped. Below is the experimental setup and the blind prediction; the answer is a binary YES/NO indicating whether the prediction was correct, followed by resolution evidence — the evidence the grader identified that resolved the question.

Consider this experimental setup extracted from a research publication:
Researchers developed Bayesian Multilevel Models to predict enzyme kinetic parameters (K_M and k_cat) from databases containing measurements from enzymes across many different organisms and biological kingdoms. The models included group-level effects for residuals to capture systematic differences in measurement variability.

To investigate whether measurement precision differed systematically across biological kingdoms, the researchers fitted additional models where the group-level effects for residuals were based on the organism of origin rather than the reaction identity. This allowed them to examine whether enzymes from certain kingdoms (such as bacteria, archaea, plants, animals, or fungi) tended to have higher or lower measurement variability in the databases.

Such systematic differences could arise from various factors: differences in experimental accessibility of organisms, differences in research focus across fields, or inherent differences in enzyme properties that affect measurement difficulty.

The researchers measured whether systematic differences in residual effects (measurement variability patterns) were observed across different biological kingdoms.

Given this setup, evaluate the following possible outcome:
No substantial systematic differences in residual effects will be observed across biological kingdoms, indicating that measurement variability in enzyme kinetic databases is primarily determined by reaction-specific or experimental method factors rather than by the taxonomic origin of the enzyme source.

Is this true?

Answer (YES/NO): YES